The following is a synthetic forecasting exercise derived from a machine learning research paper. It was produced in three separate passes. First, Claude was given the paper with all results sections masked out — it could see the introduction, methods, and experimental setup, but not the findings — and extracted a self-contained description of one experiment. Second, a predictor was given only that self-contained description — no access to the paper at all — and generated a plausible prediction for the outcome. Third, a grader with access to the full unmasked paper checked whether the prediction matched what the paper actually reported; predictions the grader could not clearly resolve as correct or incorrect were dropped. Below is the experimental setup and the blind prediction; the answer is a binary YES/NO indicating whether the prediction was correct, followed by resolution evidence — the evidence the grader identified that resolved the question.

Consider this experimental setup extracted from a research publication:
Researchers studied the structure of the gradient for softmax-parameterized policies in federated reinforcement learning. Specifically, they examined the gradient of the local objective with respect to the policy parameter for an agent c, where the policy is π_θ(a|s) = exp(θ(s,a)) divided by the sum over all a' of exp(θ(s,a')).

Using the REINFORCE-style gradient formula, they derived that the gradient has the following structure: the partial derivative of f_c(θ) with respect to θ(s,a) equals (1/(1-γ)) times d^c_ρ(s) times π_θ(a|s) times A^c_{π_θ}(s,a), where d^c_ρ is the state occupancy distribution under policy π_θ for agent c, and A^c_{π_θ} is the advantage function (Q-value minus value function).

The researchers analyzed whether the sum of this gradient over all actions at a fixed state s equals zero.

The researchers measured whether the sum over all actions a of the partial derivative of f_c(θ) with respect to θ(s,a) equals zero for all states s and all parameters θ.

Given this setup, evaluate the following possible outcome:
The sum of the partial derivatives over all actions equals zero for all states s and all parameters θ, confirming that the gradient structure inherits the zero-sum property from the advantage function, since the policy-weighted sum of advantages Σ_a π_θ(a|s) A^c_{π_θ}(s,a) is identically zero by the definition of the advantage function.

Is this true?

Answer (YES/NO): YES